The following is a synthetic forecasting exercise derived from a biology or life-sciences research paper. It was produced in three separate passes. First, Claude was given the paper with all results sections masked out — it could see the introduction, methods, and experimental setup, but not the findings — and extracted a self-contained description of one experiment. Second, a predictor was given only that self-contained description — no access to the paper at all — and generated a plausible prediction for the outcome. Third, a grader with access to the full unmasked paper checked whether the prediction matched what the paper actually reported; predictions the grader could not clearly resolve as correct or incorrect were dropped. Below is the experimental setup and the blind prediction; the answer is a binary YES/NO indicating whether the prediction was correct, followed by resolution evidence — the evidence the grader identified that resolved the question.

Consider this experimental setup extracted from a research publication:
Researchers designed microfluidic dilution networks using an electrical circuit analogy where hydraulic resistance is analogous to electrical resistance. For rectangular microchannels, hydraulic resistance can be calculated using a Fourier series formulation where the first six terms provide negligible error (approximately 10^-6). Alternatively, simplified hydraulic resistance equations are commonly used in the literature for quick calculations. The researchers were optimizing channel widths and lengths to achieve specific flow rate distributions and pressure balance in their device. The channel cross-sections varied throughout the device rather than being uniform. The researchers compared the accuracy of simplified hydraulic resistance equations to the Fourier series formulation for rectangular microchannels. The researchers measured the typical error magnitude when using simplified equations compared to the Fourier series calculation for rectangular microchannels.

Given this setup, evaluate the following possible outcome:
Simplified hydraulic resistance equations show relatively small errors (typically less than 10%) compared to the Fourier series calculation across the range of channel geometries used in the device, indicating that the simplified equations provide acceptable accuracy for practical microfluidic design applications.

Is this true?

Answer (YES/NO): NO